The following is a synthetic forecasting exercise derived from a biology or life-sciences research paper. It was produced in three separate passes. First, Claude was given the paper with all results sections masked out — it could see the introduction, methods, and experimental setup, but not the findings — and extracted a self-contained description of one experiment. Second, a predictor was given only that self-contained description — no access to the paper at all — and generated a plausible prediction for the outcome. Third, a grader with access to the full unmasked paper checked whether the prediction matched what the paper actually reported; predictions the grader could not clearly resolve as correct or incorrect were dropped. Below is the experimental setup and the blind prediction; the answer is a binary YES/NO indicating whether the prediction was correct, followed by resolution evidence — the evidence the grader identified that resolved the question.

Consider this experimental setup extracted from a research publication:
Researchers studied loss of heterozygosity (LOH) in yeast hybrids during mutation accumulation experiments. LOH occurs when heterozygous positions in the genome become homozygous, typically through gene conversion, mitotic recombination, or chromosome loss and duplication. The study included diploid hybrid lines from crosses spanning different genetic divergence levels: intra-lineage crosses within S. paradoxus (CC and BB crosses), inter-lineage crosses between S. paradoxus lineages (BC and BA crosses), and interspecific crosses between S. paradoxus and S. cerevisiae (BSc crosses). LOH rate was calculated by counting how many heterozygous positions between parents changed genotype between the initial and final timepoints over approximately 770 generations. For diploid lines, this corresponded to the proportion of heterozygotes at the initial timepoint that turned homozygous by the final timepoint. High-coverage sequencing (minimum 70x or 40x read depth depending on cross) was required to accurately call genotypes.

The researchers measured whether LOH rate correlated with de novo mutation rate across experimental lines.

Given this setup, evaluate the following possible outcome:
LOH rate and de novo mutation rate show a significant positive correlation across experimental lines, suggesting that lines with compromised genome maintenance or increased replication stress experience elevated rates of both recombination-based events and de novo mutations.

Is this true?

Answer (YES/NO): YES